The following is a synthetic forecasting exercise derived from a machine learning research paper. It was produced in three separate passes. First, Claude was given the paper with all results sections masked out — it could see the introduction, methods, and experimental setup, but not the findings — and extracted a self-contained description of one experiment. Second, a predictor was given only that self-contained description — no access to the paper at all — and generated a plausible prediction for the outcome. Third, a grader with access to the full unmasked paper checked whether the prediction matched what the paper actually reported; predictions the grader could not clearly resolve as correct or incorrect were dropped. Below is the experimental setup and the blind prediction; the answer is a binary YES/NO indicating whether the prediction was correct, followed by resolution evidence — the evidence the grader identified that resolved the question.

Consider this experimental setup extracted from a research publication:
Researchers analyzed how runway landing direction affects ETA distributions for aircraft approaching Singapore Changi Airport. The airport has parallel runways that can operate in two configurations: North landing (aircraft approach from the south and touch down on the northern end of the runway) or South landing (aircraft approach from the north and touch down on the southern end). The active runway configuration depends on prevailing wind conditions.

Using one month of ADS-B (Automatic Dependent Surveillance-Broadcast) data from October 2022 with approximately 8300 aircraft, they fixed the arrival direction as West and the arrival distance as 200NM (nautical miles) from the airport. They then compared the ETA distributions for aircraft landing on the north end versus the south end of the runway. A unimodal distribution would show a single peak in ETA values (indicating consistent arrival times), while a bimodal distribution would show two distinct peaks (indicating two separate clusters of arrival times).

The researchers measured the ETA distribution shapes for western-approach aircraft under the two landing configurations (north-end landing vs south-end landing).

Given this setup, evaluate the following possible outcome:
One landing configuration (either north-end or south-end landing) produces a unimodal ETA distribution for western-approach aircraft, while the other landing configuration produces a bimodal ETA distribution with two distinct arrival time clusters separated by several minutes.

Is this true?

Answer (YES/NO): YES